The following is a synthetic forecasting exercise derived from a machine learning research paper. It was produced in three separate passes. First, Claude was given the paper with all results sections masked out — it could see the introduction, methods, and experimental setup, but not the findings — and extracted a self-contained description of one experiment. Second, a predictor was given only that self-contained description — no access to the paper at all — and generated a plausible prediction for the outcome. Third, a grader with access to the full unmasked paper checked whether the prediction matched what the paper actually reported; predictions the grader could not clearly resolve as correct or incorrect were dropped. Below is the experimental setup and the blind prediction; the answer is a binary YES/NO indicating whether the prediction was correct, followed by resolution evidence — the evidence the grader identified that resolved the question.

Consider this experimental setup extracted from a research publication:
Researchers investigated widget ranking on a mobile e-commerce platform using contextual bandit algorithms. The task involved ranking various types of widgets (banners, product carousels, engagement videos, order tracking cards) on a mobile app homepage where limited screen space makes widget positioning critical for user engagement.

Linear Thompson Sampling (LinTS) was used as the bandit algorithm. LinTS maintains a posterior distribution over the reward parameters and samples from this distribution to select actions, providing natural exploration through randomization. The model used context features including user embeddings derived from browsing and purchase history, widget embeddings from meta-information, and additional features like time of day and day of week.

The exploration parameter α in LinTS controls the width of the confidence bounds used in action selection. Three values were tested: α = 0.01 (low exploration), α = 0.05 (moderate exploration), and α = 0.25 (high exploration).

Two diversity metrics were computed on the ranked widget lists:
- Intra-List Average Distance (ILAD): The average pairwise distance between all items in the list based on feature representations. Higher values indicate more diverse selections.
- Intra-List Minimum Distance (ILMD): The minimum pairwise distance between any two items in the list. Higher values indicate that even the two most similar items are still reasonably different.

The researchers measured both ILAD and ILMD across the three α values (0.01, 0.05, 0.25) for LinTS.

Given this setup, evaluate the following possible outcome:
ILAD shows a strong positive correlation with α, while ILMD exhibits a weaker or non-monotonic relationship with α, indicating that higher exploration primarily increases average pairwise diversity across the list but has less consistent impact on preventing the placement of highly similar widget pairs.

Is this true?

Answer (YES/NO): NO